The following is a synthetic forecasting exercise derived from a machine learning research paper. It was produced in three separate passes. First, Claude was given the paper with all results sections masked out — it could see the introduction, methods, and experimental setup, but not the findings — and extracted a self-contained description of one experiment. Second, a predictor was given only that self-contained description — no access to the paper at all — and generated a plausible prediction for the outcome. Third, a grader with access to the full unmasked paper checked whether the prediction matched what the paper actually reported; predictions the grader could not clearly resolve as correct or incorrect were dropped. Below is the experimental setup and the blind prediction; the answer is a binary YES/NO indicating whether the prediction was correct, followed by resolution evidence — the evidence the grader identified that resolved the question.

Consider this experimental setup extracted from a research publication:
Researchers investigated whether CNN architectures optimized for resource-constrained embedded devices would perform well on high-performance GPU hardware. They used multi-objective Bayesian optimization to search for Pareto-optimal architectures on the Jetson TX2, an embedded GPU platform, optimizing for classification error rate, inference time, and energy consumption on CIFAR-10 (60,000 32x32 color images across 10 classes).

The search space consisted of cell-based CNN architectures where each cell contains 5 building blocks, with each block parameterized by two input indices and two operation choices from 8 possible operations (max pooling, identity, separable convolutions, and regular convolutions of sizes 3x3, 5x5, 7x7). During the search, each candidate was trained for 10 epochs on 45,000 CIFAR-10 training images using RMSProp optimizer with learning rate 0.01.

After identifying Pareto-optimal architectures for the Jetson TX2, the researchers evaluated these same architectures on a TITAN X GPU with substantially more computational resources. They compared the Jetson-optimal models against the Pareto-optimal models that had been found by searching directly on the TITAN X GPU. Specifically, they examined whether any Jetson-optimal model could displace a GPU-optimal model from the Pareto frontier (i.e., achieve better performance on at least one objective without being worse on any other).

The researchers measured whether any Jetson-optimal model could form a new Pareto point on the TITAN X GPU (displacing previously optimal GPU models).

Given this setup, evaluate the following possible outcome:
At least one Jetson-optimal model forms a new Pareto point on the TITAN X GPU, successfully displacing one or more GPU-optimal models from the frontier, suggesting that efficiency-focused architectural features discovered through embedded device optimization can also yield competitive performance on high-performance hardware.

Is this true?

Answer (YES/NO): YES